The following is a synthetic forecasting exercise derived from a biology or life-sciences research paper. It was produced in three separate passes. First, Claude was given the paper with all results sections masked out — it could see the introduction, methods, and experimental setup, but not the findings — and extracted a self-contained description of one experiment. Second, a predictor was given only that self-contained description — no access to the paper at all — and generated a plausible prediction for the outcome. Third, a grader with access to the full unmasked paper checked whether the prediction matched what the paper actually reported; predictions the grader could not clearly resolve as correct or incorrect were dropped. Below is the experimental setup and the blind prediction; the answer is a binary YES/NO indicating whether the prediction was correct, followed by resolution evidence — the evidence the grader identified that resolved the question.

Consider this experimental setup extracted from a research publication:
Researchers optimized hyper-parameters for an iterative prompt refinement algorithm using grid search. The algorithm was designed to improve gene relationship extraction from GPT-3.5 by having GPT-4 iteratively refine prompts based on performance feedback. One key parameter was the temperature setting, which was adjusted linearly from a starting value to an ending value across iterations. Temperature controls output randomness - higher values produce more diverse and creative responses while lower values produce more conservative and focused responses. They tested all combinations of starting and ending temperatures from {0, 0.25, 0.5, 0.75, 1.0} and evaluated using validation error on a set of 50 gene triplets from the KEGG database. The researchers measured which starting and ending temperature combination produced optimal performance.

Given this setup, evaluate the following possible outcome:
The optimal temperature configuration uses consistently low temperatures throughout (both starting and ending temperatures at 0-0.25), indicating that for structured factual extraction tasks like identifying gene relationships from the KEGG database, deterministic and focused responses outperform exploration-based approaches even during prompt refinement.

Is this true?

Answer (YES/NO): NO